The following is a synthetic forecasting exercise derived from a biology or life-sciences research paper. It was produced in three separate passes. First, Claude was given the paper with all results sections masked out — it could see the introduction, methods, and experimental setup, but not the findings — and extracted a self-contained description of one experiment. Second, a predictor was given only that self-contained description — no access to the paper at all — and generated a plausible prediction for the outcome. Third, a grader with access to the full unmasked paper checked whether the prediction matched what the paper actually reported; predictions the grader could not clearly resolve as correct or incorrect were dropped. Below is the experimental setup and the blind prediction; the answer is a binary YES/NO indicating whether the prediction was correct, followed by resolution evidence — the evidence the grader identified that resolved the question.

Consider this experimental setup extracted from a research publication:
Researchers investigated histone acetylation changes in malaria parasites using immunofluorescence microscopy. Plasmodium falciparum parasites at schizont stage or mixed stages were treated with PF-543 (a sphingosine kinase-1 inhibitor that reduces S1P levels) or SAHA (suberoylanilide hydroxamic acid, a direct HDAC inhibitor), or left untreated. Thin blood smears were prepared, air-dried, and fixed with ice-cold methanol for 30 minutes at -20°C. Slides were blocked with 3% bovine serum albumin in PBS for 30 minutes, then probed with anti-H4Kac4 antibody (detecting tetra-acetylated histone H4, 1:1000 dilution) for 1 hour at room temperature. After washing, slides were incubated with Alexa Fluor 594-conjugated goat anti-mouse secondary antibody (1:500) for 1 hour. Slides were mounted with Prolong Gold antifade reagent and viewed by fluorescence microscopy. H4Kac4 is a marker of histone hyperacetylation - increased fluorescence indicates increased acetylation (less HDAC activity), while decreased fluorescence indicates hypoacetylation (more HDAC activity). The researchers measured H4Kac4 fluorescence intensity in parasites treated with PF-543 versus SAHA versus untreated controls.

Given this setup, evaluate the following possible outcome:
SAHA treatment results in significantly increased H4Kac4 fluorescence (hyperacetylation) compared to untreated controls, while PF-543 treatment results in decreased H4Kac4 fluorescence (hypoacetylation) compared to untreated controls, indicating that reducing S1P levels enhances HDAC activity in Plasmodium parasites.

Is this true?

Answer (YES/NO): YES